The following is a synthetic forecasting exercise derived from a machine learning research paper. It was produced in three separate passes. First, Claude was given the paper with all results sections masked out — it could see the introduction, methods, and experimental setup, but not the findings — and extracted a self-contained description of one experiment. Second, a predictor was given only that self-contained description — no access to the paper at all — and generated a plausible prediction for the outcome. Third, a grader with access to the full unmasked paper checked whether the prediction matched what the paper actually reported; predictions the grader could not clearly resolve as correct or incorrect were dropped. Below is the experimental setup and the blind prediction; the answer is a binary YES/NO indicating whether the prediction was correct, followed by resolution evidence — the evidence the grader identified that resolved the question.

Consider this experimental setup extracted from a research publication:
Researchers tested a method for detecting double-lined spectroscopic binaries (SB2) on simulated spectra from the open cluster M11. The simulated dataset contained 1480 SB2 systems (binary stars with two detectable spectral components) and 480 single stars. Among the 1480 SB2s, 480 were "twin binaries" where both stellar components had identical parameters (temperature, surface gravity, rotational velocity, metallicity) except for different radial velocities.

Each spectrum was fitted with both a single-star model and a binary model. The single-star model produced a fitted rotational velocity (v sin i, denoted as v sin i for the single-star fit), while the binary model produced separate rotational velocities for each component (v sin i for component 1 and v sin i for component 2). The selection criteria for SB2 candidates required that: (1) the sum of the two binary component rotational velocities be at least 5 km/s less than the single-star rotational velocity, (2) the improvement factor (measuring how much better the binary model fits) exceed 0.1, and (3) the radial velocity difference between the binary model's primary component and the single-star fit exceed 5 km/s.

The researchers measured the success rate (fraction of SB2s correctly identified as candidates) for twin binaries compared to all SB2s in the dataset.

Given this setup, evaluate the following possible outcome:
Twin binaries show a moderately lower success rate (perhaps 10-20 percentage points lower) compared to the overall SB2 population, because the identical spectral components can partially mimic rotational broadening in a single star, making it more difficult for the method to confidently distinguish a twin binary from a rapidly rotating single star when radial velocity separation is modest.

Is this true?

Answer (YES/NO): NO